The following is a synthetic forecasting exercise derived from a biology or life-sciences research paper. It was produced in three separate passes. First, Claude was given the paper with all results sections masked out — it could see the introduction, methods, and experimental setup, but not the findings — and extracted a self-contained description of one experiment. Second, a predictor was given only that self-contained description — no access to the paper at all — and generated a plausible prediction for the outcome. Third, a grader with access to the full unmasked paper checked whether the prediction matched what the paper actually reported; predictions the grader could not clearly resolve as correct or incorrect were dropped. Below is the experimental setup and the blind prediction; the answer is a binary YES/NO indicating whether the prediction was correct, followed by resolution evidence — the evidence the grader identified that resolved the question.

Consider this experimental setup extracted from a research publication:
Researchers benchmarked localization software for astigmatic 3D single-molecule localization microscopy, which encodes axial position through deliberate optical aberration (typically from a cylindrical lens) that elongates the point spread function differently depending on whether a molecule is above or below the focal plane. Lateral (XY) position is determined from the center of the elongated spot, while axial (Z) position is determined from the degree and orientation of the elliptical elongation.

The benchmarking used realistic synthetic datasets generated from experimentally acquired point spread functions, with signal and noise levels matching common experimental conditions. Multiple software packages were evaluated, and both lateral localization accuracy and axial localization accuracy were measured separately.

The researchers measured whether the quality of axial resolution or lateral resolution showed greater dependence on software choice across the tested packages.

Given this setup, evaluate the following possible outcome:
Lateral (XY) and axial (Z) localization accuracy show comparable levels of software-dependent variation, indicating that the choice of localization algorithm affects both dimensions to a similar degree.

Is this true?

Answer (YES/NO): NO